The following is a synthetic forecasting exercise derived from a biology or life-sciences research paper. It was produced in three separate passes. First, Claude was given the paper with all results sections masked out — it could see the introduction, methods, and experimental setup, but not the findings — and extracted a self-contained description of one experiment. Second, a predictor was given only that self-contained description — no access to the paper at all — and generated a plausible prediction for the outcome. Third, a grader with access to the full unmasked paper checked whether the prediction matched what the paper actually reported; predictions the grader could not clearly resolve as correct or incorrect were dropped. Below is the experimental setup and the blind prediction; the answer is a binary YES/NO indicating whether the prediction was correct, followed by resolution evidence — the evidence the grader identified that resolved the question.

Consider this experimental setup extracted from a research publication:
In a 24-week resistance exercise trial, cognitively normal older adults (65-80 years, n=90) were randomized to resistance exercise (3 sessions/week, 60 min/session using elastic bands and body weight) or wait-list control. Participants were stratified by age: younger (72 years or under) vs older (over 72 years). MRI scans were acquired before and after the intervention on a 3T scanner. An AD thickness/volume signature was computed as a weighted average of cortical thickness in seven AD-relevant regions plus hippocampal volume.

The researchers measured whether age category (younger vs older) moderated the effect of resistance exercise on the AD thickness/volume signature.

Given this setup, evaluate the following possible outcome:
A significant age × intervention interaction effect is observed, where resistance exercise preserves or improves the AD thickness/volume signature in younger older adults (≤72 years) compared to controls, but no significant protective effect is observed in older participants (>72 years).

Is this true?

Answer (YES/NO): NO